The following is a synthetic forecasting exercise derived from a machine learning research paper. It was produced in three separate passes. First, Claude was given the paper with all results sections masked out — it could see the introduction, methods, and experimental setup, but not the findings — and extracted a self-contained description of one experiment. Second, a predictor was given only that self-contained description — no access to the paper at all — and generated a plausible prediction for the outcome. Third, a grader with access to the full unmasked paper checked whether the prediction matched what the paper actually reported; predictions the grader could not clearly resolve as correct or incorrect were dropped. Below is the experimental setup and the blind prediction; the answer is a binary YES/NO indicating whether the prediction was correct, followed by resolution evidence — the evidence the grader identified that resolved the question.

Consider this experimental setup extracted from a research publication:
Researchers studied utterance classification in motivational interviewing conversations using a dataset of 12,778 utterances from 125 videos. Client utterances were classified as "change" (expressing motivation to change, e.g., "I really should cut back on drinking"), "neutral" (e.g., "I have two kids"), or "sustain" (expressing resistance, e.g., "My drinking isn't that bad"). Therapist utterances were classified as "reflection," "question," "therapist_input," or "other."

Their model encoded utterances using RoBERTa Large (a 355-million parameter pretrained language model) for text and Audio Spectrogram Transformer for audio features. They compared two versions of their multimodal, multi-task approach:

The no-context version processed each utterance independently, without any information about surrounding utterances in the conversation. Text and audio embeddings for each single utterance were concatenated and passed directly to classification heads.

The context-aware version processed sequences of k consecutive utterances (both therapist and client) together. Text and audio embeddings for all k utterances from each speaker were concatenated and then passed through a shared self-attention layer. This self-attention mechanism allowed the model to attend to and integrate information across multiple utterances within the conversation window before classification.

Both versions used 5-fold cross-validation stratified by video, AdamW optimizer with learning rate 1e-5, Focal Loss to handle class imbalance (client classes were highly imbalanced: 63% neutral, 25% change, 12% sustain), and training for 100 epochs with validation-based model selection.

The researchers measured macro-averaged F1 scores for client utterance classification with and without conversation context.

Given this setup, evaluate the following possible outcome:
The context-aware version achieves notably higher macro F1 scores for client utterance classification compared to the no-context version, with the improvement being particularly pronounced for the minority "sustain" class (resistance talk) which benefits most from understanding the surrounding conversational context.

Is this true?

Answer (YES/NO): NO